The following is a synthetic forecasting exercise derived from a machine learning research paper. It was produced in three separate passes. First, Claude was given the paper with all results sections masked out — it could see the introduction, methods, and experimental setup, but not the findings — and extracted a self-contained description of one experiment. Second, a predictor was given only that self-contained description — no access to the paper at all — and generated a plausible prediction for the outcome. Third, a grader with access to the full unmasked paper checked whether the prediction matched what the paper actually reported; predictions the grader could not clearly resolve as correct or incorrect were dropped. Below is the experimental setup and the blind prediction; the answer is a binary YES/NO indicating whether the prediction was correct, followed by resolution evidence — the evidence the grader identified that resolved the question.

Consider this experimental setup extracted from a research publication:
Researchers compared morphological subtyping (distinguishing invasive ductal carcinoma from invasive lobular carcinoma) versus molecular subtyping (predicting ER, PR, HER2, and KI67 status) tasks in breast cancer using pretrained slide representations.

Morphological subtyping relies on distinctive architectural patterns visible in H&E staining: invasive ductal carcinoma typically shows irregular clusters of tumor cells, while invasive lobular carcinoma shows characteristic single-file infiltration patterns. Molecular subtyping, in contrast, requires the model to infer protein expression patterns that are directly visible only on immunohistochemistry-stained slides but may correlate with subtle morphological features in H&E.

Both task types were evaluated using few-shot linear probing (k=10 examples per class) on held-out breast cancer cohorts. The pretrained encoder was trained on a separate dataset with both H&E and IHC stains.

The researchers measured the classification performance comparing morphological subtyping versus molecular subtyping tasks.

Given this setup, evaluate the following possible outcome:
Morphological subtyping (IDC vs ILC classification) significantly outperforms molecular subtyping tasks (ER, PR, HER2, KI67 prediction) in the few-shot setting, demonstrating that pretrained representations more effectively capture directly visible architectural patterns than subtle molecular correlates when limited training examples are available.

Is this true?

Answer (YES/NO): YES